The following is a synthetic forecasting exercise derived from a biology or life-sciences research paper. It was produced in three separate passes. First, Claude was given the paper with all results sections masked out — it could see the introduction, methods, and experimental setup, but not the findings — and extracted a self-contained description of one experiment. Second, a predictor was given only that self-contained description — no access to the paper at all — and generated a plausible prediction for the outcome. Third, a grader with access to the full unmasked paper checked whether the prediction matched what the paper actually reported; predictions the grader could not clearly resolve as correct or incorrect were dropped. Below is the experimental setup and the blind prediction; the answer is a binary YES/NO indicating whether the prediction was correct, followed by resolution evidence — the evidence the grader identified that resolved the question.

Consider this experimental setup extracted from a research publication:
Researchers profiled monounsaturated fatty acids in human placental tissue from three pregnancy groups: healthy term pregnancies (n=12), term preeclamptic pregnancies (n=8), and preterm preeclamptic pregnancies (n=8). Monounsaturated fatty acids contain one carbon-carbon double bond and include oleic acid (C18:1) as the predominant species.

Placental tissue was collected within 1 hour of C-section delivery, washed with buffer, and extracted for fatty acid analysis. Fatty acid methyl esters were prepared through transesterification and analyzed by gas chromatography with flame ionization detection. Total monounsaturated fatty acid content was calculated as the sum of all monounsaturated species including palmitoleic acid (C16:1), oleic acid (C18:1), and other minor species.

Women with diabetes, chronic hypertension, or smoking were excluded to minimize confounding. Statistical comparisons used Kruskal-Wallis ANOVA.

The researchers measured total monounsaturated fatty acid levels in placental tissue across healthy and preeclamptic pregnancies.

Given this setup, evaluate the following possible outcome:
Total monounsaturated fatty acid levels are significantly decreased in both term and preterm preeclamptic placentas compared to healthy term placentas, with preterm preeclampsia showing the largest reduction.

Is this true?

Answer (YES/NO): NO